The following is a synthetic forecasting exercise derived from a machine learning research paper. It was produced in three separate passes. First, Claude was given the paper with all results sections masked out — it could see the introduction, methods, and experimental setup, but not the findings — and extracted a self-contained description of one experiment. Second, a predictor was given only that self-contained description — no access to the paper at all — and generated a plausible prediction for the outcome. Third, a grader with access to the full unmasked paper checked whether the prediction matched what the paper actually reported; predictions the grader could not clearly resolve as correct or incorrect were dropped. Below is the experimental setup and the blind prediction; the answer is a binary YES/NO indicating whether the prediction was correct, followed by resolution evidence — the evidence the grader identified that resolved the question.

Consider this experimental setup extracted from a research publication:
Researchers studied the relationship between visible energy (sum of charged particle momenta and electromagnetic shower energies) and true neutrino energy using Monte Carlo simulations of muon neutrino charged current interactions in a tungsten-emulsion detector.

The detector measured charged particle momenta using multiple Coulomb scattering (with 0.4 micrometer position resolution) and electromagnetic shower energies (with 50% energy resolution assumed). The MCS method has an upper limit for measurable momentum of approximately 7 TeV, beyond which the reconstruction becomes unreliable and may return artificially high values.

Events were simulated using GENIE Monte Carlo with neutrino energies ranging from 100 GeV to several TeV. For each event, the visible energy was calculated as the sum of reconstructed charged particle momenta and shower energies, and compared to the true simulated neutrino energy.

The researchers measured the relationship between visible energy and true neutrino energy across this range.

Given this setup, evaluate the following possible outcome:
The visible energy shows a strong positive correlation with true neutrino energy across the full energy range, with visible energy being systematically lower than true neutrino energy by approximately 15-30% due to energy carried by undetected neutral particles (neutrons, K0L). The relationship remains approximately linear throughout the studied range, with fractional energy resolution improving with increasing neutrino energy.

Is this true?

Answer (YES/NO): NO